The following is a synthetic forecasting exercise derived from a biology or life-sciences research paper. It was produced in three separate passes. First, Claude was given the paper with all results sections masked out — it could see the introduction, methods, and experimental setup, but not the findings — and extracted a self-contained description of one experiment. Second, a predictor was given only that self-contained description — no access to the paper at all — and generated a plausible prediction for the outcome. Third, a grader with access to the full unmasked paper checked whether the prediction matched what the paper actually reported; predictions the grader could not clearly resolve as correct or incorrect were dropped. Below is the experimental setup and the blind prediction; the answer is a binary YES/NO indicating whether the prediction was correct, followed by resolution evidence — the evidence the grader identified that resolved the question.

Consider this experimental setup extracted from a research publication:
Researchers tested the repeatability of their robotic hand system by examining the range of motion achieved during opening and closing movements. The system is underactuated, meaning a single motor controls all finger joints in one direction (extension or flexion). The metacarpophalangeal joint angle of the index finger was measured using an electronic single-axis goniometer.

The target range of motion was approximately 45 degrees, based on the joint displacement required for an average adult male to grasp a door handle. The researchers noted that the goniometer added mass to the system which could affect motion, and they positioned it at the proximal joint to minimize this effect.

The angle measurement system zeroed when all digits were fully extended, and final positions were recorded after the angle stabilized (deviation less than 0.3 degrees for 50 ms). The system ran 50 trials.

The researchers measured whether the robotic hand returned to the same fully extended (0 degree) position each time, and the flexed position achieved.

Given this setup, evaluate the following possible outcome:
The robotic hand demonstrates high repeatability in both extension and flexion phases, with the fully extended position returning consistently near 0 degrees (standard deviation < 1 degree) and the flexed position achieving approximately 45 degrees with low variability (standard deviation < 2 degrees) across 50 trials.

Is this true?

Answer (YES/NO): NO